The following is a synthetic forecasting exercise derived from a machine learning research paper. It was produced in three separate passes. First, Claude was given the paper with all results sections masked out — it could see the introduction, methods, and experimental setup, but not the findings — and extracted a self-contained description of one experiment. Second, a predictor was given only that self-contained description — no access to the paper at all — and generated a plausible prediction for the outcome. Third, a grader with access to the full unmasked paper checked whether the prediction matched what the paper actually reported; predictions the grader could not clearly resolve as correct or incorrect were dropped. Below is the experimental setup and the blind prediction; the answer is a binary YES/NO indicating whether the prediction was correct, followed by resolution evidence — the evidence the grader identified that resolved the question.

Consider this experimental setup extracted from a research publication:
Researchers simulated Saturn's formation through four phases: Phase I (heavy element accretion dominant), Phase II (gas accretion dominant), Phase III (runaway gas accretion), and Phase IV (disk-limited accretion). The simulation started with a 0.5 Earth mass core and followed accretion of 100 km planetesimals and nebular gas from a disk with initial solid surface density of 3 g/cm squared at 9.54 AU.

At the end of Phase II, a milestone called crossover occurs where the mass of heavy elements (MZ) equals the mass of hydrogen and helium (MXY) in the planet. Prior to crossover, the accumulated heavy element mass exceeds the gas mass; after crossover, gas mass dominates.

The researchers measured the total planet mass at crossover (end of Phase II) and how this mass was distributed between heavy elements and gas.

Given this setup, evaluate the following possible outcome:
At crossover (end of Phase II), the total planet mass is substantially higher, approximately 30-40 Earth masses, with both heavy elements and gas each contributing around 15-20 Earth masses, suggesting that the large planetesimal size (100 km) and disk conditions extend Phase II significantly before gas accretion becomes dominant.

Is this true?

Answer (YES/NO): YES